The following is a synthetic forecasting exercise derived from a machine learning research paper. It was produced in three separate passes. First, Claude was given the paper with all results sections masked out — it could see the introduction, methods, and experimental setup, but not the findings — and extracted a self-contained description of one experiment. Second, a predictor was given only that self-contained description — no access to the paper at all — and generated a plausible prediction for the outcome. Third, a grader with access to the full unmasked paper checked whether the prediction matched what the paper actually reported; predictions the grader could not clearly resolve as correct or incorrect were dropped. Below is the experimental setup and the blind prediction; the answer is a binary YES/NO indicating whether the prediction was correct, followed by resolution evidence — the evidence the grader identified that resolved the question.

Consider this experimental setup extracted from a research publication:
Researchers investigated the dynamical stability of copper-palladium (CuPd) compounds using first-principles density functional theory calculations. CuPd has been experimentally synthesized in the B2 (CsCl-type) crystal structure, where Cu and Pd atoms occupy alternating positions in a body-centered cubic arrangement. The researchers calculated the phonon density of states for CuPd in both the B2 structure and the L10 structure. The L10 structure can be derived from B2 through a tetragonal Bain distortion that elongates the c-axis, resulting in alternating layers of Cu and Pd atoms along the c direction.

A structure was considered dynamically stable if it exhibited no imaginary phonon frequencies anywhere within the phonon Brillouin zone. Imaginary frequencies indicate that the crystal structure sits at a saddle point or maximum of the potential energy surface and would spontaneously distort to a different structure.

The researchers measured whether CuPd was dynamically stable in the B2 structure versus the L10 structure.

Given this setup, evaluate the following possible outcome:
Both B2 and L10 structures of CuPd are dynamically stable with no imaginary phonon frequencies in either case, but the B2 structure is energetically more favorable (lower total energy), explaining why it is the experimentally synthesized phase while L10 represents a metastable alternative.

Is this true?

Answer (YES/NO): NO